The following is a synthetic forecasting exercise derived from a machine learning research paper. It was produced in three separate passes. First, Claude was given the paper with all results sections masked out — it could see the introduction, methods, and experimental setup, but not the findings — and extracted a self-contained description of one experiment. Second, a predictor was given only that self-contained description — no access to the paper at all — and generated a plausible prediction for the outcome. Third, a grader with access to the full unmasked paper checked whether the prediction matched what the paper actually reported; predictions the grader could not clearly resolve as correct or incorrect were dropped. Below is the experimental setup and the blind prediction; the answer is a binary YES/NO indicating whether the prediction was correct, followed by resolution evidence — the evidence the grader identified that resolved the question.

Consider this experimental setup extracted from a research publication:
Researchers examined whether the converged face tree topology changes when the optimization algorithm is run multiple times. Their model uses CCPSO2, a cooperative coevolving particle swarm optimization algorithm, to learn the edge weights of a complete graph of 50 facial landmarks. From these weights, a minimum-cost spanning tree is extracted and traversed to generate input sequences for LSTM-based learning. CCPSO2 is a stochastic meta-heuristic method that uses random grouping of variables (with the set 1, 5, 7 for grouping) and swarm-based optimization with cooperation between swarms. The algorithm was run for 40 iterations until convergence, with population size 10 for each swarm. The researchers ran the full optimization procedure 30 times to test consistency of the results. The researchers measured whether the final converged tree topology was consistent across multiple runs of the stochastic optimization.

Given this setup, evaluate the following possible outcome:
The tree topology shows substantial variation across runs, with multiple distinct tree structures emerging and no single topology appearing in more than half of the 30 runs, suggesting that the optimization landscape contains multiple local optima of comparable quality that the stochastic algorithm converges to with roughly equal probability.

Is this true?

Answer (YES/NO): NO